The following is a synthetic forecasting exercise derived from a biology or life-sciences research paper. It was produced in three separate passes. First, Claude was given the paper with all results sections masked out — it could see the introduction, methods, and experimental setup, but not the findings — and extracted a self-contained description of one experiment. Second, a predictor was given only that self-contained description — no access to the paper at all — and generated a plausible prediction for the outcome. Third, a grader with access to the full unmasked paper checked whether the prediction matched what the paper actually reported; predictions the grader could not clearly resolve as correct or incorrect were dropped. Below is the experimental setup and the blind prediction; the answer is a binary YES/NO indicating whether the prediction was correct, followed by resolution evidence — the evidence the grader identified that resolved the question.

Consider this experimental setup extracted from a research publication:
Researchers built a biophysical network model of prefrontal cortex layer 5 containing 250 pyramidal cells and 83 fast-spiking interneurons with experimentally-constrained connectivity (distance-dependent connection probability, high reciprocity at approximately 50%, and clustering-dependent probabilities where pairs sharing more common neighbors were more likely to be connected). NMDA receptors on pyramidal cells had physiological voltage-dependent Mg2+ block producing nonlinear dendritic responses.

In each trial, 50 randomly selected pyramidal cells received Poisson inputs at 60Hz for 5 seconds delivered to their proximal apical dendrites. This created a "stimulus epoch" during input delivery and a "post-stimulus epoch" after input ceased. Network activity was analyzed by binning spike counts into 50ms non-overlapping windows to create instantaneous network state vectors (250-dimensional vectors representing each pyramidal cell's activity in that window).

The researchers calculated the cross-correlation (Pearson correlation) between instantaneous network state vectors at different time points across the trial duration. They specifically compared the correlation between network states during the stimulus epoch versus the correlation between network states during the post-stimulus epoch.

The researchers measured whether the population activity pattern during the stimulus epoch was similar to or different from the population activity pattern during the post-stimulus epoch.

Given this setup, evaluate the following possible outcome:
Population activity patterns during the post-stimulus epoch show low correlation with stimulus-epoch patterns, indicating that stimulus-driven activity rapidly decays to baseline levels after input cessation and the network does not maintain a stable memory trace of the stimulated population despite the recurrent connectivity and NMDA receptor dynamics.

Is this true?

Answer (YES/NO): NO